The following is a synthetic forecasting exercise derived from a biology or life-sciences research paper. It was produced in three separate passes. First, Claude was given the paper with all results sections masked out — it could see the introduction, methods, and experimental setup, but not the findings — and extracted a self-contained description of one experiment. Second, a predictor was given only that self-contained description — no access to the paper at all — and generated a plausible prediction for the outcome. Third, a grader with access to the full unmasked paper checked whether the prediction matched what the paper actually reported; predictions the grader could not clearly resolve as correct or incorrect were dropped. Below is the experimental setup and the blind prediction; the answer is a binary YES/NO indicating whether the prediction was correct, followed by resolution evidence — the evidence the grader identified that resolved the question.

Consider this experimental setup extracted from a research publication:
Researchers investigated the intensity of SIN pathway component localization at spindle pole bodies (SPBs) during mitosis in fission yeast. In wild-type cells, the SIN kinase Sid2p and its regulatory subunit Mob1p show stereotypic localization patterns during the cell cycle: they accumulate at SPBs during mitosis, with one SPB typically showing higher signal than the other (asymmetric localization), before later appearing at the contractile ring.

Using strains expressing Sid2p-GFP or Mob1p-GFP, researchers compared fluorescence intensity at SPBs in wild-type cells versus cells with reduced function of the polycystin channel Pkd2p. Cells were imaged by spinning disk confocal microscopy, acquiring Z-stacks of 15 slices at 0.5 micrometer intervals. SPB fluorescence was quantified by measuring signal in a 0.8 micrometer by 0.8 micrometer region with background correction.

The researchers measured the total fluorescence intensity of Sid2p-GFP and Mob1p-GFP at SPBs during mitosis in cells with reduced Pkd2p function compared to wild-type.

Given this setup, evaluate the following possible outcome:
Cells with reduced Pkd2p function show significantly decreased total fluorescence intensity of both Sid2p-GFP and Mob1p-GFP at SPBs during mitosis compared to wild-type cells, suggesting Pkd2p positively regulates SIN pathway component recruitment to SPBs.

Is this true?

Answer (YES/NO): NO